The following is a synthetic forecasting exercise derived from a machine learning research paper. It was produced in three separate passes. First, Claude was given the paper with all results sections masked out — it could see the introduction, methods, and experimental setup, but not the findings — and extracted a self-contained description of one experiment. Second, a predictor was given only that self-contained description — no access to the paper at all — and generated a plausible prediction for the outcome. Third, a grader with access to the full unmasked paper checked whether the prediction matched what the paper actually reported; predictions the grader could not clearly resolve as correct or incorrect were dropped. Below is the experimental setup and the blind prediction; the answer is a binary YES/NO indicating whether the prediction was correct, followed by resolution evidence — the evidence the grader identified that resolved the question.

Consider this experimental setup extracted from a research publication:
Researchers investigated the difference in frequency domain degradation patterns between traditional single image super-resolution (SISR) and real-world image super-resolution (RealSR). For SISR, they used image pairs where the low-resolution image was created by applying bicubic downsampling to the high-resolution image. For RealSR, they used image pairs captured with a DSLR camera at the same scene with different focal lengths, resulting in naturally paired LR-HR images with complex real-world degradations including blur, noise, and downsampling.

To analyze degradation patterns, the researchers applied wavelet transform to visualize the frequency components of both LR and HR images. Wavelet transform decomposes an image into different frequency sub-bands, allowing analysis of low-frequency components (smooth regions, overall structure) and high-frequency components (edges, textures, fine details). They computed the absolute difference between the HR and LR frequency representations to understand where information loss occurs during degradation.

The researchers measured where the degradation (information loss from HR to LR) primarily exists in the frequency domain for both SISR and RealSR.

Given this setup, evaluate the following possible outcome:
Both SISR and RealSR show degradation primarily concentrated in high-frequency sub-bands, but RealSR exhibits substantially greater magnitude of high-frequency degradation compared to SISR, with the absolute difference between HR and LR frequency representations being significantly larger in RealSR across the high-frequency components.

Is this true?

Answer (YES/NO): NO